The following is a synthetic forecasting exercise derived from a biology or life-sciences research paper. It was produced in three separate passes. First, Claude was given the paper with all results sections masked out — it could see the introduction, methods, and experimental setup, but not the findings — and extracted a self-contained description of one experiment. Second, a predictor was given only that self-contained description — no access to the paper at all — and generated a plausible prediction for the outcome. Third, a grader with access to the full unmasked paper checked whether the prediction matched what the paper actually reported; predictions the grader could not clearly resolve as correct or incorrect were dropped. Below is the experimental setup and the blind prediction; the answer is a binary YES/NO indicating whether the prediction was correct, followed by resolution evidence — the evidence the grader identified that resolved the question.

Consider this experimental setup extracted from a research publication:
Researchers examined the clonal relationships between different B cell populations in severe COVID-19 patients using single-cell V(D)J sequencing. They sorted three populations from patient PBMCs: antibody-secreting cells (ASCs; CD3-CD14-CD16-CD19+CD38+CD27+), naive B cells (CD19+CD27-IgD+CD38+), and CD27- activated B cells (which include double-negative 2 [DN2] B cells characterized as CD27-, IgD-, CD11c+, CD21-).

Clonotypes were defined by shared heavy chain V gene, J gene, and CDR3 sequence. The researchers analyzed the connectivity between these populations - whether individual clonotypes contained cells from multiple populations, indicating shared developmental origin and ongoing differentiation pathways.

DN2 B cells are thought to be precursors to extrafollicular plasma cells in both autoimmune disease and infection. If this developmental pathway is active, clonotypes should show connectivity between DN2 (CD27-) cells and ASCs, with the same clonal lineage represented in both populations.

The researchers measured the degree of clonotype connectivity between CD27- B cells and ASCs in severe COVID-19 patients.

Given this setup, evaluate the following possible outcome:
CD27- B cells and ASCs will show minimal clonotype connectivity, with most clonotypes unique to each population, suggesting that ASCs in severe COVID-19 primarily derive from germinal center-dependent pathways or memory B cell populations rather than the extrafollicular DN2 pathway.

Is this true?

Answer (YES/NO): NO